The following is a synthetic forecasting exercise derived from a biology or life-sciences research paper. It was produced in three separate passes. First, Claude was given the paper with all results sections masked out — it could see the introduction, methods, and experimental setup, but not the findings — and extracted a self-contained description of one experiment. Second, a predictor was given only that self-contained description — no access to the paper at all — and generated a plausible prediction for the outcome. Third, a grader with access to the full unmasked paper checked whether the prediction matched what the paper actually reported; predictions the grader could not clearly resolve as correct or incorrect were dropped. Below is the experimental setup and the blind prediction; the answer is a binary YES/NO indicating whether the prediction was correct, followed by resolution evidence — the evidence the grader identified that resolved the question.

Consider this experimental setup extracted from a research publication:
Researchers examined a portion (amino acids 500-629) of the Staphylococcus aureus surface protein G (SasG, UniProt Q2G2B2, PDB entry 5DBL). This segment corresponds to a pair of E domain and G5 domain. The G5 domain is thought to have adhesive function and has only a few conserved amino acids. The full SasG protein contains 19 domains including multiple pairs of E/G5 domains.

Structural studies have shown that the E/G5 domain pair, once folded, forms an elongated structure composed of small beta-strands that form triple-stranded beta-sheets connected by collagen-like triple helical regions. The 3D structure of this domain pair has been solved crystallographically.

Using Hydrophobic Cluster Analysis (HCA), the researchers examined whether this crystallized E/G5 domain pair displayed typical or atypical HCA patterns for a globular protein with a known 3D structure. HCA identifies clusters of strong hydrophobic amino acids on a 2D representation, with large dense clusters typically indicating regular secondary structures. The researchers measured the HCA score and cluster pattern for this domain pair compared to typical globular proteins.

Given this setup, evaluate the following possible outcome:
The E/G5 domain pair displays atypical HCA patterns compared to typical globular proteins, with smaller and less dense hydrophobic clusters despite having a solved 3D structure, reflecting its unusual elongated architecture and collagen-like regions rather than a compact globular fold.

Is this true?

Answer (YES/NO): YES